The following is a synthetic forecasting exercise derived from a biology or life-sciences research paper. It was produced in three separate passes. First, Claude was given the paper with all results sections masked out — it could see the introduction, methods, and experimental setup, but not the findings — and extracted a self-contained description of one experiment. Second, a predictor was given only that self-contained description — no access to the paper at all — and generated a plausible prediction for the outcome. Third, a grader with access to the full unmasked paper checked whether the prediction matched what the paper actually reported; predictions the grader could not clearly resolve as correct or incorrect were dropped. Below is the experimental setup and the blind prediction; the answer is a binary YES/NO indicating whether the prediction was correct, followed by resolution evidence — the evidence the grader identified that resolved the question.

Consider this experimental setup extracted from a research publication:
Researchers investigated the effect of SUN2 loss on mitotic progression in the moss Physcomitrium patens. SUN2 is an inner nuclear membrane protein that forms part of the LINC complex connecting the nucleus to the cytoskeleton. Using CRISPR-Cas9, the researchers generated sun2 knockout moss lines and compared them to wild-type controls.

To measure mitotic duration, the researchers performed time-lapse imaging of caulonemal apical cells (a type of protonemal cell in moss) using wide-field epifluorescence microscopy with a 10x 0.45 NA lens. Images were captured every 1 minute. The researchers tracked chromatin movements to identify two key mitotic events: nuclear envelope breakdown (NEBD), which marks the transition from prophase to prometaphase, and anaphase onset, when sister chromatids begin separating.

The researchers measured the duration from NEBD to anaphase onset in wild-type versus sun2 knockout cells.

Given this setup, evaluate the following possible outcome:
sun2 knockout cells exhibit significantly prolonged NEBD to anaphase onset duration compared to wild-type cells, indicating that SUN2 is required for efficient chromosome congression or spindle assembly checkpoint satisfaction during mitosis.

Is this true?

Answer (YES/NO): YES